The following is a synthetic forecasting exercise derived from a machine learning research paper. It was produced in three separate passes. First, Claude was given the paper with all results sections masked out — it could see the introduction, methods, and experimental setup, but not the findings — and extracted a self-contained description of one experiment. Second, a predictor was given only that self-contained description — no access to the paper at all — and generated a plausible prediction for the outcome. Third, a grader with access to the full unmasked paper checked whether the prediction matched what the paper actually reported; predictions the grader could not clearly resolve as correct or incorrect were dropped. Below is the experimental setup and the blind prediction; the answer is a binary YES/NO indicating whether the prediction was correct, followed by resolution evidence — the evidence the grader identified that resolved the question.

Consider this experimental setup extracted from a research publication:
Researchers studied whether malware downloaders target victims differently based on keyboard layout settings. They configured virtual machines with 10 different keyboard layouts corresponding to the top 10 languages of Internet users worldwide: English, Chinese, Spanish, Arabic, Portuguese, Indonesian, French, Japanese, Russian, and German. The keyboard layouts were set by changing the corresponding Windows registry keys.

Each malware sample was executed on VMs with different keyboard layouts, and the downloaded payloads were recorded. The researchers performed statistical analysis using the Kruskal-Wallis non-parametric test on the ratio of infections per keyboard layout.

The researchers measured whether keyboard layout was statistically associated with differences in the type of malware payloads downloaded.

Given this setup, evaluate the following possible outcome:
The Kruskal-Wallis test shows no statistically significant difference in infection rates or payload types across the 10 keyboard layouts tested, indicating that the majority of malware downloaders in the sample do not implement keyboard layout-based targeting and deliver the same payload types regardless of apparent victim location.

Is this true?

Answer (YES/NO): NO